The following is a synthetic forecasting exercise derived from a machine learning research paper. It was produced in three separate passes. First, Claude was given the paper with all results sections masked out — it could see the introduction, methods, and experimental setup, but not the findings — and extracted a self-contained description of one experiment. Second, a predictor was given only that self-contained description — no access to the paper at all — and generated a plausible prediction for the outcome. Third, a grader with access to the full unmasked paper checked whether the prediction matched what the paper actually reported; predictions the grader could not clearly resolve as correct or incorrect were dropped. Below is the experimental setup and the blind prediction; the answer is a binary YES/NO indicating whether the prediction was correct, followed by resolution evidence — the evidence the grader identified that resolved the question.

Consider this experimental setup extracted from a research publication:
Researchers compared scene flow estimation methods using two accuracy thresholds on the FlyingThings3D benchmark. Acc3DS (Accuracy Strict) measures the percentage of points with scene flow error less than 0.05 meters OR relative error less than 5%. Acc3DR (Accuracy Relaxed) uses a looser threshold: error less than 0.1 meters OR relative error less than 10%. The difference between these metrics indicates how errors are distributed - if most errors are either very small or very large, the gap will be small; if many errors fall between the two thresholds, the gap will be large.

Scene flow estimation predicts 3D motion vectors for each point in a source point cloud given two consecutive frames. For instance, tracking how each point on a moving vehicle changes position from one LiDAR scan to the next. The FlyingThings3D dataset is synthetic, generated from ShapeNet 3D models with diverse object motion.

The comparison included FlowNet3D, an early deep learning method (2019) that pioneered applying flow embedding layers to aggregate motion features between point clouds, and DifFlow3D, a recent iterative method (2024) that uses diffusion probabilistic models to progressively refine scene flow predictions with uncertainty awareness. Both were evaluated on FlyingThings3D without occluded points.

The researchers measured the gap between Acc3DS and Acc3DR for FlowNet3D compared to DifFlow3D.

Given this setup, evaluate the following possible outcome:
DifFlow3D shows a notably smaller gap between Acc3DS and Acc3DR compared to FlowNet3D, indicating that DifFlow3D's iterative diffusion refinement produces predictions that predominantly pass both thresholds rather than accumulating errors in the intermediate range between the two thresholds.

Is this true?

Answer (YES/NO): YES